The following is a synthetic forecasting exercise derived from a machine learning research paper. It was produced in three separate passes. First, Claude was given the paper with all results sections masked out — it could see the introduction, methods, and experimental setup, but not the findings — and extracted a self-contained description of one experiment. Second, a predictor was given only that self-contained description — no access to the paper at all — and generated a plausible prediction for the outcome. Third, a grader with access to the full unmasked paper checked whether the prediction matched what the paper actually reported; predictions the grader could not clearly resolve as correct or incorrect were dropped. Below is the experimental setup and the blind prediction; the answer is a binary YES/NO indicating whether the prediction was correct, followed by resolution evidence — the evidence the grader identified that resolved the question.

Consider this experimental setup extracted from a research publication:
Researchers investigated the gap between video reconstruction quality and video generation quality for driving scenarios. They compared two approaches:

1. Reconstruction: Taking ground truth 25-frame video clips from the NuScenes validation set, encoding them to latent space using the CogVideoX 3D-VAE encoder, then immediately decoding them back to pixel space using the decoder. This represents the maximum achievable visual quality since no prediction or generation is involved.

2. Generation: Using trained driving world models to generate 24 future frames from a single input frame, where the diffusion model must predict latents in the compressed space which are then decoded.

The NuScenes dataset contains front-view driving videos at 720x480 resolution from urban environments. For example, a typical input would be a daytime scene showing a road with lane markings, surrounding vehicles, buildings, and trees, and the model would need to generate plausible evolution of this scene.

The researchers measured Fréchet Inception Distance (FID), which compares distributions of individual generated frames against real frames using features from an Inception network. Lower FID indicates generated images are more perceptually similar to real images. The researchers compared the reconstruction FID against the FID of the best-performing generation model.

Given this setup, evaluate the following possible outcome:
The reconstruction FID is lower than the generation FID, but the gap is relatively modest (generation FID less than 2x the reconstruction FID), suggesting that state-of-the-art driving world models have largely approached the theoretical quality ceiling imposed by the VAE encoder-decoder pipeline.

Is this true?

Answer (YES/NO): NO